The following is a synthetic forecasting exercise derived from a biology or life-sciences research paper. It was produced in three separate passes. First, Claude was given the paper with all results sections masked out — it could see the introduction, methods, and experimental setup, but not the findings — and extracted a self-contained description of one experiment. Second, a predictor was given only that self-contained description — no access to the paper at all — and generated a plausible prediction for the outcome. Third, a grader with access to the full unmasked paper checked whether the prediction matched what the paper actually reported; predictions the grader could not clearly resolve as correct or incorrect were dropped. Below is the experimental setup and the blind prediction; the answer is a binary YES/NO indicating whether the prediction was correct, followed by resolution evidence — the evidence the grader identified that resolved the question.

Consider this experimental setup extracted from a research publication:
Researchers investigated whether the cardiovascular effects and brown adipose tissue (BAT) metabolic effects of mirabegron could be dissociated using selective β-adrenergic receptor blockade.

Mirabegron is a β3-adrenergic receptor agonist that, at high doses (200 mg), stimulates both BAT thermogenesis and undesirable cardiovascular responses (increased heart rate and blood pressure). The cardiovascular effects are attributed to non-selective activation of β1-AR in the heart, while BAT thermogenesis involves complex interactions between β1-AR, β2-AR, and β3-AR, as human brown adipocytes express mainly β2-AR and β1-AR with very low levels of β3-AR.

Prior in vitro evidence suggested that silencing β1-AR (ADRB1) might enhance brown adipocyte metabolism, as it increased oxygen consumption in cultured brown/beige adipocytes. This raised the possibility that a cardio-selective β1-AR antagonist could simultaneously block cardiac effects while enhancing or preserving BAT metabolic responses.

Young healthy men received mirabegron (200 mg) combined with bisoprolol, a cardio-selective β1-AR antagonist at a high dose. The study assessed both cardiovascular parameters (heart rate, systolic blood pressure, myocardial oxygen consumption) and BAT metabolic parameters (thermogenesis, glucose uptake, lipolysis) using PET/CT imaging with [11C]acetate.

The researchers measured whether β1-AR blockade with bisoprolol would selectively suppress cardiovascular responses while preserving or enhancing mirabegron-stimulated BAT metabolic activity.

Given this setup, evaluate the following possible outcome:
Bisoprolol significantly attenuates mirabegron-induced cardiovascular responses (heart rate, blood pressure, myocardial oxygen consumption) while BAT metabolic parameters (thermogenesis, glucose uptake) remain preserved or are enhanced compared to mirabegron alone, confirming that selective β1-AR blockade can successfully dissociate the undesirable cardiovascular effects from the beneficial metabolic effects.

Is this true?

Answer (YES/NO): NO